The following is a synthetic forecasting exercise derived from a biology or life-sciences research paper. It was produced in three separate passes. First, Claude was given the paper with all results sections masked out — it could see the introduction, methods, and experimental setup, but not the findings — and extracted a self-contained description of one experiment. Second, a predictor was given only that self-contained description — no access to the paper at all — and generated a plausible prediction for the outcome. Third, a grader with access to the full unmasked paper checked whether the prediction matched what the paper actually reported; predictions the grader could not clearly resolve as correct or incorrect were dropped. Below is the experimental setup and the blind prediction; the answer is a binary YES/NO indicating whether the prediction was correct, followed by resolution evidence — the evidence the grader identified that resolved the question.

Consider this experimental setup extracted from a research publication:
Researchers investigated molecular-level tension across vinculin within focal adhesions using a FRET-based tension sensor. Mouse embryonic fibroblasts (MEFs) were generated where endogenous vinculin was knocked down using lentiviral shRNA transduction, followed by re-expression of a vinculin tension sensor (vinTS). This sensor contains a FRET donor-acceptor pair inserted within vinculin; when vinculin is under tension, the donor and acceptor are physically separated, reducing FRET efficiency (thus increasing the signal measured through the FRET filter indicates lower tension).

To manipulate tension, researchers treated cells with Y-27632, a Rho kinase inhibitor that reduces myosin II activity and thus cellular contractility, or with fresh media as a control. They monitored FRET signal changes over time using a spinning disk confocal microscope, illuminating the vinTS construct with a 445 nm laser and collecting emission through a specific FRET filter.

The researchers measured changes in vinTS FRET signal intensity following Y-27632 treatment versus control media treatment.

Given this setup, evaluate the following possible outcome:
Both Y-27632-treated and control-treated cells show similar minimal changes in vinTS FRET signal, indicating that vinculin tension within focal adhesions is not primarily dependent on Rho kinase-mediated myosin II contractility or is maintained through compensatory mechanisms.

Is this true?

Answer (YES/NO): NO